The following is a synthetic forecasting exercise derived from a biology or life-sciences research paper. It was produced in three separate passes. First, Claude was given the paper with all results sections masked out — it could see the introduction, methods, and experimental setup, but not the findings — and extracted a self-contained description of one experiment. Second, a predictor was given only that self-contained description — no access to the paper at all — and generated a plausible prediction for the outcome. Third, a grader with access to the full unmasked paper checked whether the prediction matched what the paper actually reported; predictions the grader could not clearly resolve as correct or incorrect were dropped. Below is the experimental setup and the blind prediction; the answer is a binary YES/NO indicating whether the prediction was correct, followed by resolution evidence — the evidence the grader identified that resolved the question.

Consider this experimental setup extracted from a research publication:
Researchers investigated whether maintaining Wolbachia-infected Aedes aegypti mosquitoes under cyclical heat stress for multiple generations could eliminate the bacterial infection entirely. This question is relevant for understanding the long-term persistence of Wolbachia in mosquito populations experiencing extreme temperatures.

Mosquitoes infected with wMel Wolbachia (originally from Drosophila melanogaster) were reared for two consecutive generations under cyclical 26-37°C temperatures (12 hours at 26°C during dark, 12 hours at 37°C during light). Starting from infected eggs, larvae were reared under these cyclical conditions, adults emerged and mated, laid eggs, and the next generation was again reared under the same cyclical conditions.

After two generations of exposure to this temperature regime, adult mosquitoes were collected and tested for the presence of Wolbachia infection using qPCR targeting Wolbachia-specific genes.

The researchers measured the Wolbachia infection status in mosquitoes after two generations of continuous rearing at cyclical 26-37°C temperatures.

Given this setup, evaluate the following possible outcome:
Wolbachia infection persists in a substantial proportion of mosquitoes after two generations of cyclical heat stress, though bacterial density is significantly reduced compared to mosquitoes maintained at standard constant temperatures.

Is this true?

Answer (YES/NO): NO